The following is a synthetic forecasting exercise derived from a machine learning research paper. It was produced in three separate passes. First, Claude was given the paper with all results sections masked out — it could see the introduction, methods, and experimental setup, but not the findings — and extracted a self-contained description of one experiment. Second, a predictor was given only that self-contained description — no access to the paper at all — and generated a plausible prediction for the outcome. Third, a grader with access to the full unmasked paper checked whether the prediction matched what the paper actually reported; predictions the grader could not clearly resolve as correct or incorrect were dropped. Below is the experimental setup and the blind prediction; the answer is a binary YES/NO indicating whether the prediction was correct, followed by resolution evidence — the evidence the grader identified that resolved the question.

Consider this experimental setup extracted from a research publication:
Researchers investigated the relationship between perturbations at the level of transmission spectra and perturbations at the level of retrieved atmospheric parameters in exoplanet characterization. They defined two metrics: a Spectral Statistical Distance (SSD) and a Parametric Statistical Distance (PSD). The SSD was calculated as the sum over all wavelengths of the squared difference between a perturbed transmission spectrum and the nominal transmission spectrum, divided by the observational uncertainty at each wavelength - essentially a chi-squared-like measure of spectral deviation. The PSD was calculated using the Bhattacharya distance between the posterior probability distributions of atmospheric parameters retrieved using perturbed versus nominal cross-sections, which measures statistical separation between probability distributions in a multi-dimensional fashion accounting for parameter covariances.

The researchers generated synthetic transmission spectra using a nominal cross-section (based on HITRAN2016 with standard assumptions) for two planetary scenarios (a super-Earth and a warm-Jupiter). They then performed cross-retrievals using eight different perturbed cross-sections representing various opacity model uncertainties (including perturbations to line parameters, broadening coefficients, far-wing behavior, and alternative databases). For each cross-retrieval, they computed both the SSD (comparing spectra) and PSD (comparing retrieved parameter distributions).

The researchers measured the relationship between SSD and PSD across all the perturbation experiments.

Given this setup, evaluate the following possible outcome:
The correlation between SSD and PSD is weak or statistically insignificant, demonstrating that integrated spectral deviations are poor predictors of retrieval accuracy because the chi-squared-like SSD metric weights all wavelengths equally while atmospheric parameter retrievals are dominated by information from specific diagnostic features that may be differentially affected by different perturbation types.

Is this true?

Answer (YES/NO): NO